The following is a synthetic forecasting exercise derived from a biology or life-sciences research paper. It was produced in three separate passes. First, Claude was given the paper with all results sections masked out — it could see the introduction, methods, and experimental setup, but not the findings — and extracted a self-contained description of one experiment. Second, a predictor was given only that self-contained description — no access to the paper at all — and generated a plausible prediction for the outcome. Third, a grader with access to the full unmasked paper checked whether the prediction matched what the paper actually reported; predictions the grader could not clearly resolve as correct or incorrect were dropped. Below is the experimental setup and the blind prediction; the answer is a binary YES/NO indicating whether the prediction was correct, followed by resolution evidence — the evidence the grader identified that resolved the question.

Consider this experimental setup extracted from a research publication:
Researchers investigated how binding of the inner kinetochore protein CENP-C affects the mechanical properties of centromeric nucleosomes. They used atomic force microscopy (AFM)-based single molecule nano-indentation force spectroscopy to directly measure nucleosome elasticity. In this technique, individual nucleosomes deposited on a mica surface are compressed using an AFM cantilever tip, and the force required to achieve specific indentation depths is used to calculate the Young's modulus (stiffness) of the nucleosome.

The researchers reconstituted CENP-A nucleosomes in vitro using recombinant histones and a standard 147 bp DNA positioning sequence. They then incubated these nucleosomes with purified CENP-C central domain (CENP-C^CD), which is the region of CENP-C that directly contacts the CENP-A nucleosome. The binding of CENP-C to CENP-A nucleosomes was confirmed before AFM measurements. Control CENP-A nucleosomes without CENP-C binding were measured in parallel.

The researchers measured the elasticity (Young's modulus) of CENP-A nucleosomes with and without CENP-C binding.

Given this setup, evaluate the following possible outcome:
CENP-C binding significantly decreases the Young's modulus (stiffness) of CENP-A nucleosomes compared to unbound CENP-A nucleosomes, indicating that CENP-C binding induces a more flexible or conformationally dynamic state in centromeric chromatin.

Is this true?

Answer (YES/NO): NO